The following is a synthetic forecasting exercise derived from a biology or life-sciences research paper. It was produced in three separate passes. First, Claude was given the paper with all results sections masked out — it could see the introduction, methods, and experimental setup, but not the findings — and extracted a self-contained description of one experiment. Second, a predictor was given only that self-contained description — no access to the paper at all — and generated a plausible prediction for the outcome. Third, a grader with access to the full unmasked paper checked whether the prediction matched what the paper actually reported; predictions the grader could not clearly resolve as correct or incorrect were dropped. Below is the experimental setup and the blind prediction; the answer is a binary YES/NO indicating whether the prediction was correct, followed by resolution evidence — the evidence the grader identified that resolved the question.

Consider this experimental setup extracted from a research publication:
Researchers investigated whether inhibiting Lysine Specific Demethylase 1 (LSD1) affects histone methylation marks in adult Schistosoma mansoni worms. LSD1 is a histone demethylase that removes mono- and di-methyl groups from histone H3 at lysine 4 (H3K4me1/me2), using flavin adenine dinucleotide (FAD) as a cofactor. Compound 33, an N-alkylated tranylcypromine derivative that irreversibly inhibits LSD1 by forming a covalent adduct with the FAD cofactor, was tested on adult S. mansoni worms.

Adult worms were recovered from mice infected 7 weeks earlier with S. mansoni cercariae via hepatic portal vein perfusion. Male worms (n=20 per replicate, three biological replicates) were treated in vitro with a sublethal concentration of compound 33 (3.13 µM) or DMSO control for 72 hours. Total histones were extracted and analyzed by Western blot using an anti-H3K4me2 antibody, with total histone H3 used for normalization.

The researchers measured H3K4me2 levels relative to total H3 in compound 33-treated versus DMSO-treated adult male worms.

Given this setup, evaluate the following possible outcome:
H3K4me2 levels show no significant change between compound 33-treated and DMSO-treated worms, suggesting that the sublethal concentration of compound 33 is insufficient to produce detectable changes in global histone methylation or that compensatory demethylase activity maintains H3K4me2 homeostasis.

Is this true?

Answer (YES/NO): NO